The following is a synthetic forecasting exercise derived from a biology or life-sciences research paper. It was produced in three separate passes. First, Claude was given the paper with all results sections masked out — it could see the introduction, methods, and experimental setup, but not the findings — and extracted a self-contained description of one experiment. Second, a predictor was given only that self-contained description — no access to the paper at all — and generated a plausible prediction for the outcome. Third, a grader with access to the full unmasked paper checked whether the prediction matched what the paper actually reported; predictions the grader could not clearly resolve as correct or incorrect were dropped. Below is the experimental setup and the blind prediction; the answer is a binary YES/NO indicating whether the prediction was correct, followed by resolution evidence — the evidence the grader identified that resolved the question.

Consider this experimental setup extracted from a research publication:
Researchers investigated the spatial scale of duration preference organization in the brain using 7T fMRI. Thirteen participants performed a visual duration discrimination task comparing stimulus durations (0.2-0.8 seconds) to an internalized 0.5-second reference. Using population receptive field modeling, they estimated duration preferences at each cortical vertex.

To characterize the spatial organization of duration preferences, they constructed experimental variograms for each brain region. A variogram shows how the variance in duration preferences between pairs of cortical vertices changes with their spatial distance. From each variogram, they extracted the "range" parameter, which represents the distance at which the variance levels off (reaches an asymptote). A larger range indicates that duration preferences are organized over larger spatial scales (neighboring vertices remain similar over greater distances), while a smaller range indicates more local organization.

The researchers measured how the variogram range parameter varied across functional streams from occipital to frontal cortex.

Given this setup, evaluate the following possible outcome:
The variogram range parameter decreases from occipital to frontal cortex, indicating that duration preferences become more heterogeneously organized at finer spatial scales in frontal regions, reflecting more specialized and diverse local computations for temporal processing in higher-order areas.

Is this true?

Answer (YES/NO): NO